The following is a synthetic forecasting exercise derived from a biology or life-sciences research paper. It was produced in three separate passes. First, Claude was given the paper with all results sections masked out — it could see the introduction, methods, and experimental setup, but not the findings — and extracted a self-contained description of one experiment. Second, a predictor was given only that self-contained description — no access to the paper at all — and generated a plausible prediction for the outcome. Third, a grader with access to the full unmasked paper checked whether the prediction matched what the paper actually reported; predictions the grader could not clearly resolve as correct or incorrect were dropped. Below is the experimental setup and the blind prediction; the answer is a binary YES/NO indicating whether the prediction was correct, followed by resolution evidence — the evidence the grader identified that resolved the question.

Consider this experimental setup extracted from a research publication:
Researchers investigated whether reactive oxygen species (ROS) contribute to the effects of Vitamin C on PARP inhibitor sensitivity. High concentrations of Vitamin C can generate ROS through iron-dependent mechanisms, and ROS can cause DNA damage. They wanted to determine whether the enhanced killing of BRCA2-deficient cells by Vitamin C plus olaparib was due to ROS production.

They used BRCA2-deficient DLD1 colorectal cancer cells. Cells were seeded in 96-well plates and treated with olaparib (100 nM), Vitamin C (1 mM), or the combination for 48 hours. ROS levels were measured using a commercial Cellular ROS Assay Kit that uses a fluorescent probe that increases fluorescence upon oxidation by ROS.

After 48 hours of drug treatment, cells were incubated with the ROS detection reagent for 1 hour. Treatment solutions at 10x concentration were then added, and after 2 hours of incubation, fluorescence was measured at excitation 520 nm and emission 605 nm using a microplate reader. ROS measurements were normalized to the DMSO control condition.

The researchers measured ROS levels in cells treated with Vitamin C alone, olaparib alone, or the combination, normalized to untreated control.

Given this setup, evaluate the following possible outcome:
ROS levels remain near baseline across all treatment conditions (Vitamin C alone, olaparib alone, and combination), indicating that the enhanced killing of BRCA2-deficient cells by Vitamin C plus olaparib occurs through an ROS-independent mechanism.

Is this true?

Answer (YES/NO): YES